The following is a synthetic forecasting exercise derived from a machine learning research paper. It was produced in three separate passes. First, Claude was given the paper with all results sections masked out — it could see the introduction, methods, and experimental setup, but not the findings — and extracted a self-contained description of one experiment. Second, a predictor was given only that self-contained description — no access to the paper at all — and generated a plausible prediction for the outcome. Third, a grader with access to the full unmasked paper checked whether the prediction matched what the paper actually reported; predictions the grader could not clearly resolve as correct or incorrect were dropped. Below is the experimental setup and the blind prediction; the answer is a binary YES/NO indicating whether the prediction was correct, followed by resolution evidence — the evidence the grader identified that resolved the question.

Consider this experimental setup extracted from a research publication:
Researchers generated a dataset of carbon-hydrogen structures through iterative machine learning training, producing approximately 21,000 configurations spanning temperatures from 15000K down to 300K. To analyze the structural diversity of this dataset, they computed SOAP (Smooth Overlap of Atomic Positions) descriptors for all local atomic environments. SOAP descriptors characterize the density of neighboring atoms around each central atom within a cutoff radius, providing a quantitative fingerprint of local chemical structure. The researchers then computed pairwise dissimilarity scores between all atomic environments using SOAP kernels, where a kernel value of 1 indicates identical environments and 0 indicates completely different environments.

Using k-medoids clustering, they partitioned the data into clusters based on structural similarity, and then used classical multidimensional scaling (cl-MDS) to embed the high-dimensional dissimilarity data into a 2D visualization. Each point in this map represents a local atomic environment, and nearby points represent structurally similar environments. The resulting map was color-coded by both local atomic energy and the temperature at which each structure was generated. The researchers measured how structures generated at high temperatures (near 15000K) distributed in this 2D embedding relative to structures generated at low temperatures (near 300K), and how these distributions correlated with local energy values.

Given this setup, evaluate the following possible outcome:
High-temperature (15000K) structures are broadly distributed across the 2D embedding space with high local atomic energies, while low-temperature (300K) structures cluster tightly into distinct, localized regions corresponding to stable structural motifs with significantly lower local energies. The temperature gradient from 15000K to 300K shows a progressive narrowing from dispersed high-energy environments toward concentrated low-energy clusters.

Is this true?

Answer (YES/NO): NO